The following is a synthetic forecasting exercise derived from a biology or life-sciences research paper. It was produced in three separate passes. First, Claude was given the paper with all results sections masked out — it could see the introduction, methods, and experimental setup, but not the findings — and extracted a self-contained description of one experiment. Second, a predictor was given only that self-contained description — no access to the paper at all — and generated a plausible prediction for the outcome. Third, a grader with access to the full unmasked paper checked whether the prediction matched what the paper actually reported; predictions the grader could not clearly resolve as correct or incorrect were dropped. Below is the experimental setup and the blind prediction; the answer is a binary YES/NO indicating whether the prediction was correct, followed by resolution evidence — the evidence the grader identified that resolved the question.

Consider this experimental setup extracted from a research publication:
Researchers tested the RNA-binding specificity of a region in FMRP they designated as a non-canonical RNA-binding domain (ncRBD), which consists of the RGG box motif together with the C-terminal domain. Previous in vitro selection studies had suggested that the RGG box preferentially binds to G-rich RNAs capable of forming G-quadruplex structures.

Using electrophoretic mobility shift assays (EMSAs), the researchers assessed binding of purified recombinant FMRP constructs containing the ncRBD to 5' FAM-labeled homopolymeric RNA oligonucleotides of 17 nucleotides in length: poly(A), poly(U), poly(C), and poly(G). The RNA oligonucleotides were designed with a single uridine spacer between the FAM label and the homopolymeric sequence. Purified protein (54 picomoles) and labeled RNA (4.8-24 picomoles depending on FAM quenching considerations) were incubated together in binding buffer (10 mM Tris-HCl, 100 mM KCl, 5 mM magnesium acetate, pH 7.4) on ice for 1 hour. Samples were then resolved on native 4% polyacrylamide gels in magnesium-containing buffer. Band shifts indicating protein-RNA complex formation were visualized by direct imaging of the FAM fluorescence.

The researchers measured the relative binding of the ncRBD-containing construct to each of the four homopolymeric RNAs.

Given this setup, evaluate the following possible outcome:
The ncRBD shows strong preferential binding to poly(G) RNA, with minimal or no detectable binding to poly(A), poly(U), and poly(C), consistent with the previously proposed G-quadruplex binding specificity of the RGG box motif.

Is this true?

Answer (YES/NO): NO